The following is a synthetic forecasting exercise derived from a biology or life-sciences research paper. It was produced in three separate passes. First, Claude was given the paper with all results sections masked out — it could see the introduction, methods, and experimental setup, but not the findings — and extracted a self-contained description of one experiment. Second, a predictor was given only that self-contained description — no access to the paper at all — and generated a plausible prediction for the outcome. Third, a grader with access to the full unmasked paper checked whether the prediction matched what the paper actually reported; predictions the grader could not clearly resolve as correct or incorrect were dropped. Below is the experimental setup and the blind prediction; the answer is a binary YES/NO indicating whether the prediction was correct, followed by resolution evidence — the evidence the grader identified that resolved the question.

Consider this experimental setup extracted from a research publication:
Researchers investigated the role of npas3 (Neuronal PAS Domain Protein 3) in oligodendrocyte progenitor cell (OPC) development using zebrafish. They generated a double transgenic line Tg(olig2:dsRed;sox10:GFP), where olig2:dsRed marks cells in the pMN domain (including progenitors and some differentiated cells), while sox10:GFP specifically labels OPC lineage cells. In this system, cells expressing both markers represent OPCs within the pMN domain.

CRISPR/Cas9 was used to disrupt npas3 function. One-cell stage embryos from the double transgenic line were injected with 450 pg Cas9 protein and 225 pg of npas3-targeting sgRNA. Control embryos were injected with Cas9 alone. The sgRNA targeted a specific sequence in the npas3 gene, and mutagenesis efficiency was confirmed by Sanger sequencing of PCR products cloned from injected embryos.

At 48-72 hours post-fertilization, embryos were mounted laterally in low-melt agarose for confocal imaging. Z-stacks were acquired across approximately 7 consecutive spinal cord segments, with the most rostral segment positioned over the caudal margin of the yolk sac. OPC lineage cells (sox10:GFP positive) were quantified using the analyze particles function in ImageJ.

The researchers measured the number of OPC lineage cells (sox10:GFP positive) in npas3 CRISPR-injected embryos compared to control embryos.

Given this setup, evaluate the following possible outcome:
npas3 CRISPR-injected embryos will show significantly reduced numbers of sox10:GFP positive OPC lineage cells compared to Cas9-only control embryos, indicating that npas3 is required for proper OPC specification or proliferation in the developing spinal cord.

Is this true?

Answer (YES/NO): YES